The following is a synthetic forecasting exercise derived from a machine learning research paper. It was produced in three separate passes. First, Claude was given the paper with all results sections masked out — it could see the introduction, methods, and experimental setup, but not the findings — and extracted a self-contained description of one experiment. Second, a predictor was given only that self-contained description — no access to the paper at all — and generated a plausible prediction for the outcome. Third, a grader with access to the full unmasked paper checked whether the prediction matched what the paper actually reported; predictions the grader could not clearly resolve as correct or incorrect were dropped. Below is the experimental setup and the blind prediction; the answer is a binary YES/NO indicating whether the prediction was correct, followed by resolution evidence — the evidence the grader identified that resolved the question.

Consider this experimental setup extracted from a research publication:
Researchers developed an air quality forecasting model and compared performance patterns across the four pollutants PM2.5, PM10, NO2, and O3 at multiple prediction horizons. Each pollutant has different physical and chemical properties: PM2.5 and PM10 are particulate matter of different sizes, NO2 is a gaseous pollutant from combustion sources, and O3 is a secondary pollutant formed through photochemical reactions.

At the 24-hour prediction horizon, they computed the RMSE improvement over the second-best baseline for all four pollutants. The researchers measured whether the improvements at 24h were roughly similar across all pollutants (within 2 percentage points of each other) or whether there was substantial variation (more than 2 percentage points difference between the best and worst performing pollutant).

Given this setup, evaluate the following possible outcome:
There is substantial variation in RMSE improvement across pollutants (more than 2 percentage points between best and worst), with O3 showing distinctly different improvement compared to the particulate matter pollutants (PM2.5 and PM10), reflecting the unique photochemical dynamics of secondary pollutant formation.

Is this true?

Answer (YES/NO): NO